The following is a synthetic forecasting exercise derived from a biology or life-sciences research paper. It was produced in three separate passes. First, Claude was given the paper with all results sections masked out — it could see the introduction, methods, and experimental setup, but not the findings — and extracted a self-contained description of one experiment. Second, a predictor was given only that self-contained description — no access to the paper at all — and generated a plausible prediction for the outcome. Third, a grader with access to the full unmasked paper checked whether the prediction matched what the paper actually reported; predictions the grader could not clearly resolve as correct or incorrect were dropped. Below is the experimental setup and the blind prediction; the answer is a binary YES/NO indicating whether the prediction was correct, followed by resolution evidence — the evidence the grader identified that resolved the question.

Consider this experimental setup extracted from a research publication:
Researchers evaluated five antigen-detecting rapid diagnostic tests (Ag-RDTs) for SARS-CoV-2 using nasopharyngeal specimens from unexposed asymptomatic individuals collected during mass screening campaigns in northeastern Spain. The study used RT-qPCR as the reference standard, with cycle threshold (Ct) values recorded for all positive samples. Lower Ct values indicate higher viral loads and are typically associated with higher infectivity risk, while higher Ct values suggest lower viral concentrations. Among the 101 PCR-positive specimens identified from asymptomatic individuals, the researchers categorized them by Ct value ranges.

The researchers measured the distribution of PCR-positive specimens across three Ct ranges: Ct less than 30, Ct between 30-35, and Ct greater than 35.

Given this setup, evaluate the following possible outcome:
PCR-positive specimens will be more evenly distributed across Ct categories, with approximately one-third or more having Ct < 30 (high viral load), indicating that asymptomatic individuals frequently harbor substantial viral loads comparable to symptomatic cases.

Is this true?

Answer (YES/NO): NO